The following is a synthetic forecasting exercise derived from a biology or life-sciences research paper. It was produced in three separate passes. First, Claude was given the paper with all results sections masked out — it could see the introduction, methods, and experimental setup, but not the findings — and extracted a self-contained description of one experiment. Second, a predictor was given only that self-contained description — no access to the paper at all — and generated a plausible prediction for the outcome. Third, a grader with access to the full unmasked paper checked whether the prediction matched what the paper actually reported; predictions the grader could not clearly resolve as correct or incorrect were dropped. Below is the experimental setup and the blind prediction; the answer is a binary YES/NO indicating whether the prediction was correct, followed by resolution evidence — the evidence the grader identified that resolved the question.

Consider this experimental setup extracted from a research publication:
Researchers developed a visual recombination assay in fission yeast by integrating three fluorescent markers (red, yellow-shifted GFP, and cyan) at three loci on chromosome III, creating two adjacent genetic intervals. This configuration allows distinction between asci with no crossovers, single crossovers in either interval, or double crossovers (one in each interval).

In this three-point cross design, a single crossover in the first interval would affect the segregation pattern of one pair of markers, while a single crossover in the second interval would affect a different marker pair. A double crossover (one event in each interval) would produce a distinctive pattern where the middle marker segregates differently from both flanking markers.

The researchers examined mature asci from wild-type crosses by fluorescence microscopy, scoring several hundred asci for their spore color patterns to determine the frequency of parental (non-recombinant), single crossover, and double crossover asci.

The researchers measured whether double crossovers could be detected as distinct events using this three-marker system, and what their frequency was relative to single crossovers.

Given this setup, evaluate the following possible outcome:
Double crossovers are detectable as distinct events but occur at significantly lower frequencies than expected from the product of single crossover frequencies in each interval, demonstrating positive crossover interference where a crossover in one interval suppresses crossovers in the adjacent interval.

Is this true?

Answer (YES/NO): NO